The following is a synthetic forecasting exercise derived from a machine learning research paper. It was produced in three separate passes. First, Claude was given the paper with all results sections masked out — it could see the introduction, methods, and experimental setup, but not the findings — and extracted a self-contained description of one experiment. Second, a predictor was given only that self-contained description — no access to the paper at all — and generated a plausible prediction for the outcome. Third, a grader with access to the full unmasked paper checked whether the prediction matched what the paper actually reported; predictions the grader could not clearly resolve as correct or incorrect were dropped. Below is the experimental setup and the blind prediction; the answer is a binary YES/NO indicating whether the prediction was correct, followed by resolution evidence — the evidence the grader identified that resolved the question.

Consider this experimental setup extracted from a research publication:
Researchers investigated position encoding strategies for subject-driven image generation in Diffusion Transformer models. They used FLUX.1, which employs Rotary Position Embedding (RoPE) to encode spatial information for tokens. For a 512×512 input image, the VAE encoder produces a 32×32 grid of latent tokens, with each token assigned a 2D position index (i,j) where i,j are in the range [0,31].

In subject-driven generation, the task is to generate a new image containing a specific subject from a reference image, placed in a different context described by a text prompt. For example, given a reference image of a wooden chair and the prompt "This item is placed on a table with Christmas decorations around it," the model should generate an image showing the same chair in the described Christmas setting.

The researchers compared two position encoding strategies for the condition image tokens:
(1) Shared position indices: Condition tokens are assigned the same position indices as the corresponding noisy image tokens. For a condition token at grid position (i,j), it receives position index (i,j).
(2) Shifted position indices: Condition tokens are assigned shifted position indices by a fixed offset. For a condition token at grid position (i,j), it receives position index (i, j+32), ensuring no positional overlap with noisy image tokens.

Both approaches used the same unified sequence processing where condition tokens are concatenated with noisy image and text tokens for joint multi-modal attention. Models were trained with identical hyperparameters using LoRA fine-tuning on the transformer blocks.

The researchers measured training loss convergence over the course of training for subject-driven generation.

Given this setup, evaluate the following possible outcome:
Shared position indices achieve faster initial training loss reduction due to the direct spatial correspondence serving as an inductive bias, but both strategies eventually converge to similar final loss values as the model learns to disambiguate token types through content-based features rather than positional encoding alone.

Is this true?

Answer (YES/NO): NO